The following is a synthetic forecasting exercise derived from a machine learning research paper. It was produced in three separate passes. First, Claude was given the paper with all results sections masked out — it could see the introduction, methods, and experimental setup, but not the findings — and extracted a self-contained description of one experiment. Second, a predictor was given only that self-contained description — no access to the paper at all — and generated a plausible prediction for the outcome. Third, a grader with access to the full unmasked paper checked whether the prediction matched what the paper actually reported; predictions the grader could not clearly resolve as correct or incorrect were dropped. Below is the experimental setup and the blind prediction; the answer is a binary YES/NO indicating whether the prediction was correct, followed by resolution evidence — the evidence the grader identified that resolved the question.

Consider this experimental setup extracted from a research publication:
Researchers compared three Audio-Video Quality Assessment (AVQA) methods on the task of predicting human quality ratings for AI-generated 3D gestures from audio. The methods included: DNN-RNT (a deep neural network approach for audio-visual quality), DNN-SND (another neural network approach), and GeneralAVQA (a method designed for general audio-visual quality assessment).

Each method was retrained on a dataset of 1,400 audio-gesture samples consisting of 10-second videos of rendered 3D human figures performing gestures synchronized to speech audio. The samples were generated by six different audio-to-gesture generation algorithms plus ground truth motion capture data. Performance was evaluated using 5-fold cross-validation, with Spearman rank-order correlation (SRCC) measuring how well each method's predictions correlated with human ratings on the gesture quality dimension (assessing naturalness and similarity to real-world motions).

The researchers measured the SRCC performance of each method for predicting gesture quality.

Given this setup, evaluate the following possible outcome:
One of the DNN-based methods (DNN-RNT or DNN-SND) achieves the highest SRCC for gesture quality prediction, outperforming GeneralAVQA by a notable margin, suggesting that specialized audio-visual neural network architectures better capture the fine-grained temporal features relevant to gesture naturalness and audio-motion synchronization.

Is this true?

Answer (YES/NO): NO